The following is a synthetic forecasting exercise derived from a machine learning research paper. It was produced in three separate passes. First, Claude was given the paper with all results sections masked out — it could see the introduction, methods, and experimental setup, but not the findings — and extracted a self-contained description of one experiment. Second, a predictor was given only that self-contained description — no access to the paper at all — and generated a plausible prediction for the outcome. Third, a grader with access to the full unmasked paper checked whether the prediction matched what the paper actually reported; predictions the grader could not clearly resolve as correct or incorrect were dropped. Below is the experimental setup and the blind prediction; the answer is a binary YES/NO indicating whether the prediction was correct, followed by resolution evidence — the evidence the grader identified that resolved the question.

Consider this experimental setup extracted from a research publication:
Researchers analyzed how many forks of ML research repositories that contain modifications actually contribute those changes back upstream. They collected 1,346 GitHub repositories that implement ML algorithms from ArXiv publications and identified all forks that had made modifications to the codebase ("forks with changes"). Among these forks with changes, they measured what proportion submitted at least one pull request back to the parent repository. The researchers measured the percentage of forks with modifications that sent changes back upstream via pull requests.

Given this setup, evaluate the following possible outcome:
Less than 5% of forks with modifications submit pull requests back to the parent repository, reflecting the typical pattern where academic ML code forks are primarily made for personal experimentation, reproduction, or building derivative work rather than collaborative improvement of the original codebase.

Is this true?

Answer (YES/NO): NO